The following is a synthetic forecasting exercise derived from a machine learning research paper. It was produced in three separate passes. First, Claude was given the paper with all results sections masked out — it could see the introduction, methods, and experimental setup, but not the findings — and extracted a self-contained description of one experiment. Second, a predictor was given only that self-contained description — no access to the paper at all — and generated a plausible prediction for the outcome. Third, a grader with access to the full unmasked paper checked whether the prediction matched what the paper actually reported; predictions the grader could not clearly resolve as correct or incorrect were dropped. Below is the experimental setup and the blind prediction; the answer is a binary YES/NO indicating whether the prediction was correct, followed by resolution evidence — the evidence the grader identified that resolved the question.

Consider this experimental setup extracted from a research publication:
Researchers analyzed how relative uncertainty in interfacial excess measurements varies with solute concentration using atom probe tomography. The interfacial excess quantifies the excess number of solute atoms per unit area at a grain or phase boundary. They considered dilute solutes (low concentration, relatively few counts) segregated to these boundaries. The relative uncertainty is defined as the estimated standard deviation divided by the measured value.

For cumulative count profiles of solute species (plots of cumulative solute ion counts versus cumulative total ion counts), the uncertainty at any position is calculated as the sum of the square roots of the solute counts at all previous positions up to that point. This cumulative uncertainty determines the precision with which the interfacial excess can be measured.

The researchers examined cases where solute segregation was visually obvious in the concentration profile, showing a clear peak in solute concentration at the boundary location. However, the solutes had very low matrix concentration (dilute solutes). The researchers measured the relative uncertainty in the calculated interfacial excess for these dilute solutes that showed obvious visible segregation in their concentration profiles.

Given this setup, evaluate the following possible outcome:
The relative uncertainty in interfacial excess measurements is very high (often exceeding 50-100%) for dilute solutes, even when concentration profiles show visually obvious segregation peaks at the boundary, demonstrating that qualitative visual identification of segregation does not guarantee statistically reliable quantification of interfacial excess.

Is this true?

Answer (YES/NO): NO